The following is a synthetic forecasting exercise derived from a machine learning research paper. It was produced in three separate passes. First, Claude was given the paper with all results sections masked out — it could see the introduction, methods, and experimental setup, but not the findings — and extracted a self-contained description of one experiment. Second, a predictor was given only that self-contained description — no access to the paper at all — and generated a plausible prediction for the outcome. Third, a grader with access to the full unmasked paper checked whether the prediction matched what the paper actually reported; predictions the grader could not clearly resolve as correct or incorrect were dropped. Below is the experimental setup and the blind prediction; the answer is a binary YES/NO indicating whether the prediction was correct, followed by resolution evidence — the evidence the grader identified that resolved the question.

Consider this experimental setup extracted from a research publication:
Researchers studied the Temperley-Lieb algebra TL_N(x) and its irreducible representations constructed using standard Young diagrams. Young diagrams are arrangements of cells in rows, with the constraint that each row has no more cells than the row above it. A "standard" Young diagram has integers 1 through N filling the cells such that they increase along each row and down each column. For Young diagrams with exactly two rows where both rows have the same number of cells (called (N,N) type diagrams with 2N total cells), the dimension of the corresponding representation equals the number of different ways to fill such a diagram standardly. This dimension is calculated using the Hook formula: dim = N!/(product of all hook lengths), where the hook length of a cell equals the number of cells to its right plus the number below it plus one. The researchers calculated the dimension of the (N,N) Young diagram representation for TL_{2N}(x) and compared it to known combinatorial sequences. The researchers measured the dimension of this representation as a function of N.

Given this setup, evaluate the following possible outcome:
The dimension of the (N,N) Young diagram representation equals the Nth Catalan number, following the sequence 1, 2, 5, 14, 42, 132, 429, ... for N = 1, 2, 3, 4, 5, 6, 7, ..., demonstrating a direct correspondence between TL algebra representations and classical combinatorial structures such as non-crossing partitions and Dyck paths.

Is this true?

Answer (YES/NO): YES